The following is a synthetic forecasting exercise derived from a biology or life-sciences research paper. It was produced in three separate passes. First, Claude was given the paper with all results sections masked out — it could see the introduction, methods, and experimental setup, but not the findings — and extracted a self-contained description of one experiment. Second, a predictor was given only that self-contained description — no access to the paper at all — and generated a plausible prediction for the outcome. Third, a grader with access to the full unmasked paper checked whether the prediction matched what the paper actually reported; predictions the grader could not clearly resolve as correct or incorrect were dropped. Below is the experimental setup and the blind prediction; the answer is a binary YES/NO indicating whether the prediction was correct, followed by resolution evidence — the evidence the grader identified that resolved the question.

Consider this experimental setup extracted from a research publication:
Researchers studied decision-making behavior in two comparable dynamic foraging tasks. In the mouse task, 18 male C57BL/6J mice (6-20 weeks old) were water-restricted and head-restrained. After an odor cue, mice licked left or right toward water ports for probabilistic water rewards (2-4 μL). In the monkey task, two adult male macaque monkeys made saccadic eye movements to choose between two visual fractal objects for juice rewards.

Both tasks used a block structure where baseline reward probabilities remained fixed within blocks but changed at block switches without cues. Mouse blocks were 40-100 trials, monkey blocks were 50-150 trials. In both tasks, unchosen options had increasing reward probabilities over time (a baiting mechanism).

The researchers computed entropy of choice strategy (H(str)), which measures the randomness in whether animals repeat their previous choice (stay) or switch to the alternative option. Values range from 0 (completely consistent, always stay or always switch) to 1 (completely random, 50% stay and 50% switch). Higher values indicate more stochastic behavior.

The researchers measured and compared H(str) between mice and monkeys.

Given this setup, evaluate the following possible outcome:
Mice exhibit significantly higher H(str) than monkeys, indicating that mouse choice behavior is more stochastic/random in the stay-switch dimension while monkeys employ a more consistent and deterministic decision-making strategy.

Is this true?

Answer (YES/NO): NO